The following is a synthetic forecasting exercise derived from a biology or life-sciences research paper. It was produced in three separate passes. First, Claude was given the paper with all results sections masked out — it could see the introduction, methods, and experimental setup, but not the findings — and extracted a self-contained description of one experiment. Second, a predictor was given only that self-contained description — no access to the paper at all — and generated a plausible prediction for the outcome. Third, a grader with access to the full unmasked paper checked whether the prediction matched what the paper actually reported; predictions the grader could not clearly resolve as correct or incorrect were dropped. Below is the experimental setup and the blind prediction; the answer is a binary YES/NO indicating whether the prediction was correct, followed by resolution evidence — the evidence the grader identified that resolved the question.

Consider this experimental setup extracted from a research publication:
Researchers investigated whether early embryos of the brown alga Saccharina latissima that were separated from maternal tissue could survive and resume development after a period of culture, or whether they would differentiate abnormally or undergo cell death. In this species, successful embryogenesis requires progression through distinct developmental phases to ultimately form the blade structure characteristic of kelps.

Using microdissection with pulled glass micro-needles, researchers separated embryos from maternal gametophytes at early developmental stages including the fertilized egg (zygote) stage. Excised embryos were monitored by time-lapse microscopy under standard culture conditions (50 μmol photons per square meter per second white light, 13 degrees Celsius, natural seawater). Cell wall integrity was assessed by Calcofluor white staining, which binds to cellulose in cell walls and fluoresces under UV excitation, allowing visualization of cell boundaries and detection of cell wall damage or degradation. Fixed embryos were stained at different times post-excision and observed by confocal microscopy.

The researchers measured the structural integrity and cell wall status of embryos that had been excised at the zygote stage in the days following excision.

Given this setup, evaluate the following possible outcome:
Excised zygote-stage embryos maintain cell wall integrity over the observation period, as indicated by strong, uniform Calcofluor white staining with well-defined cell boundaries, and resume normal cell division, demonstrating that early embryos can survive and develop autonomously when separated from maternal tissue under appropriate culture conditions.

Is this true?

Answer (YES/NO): NO